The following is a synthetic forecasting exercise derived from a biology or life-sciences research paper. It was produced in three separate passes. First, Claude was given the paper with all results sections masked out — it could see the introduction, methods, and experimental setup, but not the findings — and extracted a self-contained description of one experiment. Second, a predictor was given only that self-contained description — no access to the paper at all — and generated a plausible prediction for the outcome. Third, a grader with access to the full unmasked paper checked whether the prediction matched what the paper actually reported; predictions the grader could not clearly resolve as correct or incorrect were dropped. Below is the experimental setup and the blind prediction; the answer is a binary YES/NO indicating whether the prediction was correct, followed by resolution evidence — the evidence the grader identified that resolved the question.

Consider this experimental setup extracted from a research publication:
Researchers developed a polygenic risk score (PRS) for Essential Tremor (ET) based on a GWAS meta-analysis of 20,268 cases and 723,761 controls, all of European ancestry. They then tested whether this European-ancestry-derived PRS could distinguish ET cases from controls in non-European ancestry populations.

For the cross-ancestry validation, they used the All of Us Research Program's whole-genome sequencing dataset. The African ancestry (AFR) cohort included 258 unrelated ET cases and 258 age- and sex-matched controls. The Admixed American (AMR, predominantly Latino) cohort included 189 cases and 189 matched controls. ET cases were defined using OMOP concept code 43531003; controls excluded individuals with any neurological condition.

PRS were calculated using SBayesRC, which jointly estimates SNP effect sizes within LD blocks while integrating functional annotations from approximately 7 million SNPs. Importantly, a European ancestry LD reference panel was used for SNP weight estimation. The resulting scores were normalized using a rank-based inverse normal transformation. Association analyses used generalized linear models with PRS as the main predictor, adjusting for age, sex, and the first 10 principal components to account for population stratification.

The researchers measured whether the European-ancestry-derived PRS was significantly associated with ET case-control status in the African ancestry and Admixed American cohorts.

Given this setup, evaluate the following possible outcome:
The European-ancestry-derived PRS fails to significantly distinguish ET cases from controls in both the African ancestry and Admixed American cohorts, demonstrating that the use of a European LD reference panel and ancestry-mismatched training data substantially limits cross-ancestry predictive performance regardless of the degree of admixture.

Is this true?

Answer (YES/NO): NO